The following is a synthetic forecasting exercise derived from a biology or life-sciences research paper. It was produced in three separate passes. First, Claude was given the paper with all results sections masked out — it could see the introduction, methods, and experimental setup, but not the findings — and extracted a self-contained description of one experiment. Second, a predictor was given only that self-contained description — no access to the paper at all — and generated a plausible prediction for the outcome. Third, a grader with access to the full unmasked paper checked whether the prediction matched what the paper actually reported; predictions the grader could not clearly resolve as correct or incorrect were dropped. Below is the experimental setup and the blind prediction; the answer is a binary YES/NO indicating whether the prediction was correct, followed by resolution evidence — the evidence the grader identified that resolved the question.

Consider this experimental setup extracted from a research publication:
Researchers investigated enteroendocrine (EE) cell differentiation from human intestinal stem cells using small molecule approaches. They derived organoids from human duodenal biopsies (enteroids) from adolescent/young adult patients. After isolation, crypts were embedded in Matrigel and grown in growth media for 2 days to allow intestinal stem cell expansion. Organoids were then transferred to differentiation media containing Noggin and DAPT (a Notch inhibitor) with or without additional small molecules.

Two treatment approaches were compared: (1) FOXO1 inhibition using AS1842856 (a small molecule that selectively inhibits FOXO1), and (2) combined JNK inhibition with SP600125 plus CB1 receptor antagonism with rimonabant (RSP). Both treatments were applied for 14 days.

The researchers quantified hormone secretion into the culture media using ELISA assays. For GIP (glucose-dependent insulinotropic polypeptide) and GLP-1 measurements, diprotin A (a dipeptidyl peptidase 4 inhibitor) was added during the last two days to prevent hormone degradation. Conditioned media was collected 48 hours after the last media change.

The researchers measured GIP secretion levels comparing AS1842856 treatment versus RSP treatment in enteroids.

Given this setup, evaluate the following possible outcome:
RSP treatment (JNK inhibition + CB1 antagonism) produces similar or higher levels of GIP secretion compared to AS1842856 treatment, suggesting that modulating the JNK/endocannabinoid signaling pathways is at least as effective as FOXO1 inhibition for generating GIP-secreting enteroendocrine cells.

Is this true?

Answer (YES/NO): YES